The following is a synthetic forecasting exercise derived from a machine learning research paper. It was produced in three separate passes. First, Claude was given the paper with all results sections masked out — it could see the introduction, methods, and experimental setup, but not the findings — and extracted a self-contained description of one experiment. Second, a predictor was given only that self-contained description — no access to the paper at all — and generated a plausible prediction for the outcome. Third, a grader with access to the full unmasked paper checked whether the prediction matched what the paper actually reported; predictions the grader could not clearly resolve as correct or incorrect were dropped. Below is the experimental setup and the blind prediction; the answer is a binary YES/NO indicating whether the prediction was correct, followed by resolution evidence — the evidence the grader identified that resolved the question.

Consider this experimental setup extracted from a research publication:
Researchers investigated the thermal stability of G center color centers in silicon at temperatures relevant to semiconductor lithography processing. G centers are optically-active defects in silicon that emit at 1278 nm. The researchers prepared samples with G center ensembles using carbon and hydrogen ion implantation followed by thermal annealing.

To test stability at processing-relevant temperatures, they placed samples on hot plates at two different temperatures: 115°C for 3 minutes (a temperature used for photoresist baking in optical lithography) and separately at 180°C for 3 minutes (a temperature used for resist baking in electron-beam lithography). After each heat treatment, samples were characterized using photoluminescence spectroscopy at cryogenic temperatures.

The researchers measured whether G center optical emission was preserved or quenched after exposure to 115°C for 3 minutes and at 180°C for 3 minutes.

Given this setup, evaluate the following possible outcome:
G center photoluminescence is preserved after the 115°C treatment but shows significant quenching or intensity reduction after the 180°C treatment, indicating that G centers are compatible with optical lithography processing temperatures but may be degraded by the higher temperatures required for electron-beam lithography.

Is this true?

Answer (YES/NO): NO